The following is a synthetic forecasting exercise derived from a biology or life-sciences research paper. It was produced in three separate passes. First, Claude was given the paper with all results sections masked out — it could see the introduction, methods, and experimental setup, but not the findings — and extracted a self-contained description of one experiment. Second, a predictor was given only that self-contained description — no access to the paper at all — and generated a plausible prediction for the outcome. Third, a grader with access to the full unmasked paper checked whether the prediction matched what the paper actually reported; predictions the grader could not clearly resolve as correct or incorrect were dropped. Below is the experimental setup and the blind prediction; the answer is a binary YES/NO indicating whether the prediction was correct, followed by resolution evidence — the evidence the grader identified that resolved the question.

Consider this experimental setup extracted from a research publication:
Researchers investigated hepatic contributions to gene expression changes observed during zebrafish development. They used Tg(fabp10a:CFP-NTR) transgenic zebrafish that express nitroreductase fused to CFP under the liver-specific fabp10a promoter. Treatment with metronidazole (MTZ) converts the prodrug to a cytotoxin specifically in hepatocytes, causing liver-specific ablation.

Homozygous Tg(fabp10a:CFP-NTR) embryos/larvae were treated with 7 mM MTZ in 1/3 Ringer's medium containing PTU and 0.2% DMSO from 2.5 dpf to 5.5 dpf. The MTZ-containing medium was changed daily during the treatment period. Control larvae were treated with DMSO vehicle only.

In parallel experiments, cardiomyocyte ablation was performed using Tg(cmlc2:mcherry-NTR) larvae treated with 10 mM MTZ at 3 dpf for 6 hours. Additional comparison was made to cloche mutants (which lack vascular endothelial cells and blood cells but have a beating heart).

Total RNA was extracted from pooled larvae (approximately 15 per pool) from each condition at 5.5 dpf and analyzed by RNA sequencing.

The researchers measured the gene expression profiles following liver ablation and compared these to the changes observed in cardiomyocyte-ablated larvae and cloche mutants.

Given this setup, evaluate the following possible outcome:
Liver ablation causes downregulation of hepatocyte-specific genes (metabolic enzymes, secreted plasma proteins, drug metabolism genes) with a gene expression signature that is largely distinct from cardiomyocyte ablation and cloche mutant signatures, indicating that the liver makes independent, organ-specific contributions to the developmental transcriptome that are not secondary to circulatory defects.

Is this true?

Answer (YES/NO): NO